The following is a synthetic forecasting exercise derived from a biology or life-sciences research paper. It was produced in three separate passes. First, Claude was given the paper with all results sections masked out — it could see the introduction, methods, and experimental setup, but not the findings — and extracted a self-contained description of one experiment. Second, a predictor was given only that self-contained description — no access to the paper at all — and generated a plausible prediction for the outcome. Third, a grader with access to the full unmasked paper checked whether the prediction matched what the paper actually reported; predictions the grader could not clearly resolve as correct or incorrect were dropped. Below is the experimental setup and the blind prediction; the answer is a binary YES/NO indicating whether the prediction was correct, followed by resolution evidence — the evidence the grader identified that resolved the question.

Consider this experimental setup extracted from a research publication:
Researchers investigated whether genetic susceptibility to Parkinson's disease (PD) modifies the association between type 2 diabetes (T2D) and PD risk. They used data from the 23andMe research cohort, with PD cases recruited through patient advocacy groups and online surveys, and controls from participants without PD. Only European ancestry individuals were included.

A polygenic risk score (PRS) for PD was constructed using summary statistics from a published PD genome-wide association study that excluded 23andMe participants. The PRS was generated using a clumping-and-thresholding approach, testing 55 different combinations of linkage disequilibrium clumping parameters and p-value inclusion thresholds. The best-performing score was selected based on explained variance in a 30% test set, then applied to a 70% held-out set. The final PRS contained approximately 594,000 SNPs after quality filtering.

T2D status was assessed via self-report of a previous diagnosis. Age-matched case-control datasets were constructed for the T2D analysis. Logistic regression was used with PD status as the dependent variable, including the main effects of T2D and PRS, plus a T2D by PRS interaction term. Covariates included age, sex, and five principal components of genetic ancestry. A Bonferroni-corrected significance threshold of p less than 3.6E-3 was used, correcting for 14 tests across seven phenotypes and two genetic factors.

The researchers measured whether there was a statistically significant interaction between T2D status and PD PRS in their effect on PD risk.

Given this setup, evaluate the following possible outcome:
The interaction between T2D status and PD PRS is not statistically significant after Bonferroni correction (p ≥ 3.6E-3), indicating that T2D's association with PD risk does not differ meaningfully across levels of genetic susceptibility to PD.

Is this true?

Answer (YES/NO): NO